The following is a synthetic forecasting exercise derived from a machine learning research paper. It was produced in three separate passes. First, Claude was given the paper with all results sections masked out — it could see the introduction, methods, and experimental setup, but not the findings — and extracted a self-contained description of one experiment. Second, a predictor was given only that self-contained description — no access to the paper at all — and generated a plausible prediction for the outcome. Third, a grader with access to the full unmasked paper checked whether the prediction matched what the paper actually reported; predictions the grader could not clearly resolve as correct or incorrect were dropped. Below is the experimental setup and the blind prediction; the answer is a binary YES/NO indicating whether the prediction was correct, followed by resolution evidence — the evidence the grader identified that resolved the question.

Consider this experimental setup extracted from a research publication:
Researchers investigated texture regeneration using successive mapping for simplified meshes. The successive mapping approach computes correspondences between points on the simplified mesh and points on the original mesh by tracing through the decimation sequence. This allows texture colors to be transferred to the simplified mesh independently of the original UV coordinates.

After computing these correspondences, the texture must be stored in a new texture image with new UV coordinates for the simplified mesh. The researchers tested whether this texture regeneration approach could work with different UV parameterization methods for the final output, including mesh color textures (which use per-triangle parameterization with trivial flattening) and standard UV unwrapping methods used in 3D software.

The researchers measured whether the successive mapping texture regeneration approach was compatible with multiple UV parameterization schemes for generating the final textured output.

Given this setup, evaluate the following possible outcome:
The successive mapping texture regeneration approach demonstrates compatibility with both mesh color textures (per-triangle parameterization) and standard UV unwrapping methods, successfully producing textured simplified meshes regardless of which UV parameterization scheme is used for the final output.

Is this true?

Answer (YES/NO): YES